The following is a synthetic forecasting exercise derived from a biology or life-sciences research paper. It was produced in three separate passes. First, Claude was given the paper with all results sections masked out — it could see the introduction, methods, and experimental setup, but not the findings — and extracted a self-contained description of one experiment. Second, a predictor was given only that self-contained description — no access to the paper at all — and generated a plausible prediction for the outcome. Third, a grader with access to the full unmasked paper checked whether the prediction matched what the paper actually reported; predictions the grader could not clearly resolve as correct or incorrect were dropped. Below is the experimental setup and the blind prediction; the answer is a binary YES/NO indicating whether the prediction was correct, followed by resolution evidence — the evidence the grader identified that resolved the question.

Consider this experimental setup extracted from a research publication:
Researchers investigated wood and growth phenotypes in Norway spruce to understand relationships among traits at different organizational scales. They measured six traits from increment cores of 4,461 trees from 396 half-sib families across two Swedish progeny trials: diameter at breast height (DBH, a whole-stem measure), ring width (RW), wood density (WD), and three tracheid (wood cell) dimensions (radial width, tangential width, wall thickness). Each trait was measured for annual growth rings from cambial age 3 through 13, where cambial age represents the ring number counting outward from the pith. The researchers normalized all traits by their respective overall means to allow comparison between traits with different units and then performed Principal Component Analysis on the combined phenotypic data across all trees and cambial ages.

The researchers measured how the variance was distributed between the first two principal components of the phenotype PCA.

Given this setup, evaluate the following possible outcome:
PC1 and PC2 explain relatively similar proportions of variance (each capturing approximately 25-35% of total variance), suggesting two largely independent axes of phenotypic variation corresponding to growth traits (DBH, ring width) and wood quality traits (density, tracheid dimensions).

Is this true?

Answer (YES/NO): NO